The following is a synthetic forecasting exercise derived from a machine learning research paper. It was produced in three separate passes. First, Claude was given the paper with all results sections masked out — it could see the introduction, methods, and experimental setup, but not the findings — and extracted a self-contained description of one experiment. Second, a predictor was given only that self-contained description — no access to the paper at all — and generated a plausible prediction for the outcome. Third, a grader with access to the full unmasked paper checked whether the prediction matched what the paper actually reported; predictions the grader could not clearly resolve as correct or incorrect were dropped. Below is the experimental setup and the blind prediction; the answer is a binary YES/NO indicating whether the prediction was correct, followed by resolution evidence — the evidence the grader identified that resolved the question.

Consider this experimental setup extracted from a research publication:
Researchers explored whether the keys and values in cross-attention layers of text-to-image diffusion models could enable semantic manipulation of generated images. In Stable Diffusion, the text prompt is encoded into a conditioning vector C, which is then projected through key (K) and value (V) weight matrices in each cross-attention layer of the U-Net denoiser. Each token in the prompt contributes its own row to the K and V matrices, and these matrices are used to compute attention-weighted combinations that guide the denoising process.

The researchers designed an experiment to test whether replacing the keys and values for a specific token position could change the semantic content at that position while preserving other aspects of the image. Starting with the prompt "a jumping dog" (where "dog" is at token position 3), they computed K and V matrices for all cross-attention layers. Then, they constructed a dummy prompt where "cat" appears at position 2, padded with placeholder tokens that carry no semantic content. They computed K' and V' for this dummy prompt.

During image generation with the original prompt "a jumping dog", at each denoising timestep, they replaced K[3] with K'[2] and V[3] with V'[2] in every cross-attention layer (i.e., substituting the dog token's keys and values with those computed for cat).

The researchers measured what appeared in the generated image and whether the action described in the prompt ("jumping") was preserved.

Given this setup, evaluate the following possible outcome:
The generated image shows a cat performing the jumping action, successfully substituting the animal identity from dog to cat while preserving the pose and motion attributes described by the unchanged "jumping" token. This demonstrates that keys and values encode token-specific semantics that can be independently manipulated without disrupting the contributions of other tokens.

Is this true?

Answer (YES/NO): YES